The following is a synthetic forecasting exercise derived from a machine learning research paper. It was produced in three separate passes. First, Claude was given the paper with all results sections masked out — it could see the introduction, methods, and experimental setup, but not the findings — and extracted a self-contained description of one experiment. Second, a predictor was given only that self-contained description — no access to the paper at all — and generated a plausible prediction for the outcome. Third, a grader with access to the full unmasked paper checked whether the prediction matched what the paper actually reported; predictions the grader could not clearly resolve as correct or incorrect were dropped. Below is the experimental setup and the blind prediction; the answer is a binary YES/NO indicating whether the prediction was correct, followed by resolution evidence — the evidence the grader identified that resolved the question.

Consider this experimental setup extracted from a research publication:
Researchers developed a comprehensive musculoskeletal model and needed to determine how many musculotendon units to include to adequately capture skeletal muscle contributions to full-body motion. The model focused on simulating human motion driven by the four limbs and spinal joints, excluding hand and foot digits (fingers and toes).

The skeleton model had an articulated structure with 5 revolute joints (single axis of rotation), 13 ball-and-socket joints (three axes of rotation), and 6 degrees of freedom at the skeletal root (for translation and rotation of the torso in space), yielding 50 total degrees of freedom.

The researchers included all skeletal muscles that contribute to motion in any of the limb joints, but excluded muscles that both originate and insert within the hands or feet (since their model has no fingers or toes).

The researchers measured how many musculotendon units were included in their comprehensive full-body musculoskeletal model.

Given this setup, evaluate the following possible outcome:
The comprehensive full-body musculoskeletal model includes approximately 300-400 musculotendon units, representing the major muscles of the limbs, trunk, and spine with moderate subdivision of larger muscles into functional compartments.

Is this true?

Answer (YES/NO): NO